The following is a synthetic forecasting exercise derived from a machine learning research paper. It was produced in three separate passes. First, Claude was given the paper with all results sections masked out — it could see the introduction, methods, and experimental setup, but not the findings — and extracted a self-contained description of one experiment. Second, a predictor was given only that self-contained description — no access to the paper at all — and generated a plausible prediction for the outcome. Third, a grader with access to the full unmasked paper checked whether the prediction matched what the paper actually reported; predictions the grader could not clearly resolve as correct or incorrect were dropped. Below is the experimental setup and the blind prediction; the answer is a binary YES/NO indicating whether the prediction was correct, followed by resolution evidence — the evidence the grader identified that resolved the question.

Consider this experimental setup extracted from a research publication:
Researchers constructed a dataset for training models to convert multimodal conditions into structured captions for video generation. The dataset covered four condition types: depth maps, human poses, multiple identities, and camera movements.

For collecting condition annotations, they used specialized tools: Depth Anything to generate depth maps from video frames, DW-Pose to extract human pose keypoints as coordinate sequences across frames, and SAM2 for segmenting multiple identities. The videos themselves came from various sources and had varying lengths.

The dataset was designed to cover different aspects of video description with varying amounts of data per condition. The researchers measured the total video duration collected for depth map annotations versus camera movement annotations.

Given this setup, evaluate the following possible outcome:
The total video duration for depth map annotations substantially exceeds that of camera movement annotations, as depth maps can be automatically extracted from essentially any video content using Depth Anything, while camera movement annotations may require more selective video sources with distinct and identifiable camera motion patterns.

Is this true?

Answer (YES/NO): YES